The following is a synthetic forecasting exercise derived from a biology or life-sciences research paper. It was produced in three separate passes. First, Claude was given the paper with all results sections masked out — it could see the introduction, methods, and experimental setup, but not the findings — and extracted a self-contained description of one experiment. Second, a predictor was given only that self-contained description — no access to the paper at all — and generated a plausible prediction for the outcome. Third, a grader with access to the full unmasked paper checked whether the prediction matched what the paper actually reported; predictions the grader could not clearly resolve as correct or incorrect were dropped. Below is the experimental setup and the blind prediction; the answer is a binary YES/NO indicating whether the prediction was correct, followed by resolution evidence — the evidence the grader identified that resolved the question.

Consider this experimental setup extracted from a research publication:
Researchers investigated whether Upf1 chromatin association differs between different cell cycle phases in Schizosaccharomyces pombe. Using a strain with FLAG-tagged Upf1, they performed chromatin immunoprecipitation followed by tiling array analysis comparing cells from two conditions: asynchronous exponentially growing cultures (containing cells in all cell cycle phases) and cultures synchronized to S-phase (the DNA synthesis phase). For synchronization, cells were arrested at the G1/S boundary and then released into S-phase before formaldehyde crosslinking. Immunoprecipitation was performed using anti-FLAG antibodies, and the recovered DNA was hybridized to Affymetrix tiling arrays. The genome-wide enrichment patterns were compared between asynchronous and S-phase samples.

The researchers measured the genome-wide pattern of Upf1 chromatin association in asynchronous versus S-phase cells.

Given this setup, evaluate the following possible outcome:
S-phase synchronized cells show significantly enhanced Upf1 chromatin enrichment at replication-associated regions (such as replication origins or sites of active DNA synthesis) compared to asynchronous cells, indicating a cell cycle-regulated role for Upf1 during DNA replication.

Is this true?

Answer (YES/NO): NO